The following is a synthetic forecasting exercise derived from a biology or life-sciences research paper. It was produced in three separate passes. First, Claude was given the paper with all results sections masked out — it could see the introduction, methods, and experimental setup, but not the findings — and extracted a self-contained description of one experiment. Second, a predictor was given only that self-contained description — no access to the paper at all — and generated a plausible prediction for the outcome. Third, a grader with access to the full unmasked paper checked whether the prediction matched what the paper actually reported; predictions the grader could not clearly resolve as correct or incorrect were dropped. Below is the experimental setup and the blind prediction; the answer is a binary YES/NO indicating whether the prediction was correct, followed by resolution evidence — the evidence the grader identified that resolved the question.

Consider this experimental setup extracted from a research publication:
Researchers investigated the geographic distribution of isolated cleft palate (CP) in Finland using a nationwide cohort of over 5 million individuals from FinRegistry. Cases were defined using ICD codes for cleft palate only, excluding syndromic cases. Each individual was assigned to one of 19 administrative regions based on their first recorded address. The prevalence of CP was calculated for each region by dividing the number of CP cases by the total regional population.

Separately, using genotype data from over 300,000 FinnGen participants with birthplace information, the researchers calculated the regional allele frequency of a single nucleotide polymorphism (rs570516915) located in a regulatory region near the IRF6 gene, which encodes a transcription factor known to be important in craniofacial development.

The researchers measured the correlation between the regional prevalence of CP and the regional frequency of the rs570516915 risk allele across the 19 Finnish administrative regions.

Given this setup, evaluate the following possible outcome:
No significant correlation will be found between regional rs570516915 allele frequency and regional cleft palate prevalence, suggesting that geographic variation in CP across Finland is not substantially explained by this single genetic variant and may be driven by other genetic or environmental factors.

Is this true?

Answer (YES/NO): NO